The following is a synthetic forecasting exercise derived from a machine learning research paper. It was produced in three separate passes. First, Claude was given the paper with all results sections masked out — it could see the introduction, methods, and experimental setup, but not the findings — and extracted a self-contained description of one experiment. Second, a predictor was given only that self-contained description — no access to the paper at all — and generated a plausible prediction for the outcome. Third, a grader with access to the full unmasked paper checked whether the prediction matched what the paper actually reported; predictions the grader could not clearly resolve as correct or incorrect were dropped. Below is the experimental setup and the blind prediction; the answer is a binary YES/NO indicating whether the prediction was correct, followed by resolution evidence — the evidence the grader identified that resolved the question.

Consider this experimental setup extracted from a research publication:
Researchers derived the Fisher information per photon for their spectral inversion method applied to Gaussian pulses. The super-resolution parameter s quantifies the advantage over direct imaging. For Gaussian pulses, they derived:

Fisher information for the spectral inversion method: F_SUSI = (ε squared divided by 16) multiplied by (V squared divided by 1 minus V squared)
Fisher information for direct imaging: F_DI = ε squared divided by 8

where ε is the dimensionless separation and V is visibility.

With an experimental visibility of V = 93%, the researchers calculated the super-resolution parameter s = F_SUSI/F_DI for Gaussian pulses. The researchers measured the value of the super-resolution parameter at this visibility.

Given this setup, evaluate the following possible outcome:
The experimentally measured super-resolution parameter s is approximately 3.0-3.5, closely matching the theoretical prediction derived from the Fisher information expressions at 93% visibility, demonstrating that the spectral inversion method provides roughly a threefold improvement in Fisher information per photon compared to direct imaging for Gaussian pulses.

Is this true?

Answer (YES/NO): NO